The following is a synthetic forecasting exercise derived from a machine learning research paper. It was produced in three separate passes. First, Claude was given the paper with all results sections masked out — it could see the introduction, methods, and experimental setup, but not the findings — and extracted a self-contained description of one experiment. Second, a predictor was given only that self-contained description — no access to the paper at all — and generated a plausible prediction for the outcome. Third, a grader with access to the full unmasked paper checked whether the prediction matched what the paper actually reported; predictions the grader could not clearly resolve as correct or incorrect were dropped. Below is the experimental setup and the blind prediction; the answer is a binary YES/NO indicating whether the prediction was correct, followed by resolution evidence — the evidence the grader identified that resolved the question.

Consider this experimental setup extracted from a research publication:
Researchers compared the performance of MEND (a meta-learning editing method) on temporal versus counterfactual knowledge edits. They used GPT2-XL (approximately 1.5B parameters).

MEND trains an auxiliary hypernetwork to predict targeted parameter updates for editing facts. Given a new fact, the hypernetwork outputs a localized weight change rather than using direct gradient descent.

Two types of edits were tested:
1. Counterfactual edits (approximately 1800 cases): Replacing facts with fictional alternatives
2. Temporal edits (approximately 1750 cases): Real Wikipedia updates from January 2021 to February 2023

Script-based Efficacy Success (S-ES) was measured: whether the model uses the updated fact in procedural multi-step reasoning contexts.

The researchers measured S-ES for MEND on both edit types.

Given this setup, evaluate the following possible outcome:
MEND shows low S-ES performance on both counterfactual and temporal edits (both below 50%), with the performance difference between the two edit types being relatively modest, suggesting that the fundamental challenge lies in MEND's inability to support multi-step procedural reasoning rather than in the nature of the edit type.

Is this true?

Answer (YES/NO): NO